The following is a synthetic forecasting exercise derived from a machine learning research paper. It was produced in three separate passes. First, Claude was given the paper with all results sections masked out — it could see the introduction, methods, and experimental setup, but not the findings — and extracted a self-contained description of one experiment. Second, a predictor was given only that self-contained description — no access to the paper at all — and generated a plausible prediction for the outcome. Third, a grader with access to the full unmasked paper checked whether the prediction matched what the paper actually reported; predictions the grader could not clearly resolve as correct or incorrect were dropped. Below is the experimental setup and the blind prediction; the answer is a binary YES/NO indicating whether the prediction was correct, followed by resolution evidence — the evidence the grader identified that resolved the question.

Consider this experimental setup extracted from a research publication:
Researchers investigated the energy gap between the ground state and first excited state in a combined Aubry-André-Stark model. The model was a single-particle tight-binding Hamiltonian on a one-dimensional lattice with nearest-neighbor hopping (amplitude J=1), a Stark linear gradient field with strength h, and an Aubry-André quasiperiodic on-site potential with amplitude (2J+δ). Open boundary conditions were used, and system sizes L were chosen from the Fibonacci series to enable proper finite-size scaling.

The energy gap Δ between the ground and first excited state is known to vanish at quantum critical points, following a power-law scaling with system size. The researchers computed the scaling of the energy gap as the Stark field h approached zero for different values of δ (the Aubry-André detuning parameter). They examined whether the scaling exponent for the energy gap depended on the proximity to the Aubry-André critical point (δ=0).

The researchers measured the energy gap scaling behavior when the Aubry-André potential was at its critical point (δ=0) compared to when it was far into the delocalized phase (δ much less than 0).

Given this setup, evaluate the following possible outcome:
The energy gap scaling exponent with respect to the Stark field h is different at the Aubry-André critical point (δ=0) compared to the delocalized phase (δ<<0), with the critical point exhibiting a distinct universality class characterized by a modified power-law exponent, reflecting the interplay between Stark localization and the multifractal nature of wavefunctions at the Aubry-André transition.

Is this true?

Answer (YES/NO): YES